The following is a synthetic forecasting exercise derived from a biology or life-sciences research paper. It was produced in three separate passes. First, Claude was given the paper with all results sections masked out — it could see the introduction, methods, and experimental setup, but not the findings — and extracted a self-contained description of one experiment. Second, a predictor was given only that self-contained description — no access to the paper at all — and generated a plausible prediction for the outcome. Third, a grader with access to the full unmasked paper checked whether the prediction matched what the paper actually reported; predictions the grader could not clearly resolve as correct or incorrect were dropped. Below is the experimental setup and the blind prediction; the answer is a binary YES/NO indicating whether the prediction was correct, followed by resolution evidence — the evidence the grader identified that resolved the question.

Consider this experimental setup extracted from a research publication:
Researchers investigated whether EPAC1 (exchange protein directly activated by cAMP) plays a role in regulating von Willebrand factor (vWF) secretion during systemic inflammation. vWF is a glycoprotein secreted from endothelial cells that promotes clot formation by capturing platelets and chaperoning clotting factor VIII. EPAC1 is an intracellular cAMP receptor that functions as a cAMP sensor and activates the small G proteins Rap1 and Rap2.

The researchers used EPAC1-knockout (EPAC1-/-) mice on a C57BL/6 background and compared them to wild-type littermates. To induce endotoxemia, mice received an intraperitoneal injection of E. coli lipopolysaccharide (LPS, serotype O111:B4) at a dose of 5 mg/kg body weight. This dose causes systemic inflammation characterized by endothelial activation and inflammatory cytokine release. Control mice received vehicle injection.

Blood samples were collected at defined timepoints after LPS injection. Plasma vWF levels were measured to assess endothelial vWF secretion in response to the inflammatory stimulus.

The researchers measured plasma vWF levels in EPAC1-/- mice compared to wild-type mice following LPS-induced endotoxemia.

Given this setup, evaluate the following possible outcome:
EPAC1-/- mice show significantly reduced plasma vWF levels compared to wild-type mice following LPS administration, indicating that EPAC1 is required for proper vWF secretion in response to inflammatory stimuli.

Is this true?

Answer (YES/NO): NO